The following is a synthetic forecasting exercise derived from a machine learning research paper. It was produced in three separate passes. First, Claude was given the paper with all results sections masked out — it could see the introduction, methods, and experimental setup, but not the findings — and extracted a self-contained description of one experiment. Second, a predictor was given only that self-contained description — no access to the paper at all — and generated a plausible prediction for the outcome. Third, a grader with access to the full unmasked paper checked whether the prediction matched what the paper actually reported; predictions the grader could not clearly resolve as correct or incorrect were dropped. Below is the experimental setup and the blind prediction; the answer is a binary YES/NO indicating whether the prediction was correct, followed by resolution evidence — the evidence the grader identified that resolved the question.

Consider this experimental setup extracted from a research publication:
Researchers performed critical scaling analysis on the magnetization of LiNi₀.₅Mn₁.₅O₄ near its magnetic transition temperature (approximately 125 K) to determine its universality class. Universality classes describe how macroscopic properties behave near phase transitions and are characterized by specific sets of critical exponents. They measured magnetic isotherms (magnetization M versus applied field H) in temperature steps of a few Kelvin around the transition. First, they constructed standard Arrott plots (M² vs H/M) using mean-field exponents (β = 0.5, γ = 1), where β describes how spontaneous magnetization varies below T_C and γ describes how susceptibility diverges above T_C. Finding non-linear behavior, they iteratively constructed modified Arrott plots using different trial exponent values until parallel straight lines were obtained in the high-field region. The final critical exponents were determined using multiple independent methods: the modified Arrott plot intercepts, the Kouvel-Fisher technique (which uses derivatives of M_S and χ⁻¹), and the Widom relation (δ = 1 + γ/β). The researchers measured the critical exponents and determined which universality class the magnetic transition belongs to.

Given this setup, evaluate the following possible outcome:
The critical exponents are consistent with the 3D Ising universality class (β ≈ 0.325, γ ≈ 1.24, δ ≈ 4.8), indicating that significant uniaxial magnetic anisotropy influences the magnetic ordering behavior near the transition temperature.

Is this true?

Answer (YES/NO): NO